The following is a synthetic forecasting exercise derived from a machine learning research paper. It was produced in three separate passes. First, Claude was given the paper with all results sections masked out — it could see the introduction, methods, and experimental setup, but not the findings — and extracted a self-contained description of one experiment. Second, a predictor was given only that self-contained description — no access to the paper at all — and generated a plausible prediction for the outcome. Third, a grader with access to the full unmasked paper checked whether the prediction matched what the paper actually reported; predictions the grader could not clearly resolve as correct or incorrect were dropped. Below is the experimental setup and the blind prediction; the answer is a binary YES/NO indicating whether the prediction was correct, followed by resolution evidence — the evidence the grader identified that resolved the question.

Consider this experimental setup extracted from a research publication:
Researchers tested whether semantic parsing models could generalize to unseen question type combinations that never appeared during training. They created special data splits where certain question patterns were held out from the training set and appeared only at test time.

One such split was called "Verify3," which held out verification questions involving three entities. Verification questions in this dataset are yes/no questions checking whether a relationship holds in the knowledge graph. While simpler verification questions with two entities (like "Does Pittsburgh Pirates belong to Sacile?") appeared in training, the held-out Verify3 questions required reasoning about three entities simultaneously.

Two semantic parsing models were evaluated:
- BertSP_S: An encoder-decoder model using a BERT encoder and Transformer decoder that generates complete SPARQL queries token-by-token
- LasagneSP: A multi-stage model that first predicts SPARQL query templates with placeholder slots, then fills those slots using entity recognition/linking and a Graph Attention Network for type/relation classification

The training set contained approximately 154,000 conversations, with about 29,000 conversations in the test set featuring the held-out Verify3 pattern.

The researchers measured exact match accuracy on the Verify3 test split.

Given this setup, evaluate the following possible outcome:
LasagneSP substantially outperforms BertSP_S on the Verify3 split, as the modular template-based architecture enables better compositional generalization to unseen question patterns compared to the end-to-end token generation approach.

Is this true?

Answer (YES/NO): NO